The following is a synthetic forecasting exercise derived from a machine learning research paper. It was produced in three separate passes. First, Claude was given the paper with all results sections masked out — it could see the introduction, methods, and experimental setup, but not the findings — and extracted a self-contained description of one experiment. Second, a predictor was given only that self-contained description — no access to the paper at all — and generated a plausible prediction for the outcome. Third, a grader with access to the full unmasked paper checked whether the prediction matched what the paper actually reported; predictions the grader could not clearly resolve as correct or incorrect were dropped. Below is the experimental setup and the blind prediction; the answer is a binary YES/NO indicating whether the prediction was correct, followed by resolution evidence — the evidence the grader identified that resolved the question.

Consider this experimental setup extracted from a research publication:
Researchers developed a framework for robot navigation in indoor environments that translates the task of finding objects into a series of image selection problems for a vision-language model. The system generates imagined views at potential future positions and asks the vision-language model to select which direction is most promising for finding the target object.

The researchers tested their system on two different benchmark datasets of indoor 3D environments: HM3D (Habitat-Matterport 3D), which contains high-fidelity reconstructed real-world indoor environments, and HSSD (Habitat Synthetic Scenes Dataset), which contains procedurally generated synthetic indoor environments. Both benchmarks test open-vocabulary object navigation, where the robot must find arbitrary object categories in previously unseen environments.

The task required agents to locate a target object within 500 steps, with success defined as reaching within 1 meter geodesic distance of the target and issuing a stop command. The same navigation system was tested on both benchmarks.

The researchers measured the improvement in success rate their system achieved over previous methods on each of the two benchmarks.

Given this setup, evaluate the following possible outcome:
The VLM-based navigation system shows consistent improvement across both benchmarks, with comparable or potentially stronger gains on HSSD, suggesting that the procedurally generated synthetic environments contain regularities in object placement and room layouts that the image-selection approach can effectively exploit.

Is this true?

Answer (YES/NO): NO